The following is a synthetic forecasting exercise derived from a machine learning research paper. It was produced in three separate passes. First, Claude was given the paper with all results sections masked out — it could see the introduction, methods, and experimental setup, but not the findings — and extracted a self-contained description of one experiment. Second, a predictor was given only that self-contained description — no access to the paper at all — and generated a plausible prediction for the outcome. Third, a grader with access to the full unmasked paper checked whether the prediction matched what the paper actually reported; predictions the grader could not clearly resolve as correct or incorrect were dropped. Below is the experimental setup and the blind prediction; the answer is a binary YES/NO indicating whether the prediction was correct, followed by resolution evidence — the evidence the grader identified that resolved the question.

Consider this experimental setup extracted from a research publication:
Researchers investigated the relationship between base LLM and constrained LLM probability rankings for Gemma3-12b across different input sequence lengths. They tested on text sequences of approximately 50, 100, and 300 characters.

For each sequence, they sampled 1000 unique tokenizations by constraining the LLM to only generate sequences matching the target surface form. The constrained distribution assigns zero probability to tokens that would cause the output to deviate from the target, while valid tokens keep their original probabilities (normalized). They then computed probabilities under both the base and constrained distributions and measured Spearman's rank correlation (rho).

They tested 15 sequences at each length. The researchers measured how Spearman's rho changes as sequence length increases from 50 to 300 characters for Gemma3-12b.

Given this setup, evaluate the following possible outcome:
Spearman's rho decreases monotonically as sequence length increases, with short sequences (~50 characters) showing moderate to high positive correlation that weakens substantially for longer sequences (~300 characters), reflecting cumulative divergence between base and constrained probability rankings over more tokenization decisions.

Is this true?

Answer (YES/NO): YES